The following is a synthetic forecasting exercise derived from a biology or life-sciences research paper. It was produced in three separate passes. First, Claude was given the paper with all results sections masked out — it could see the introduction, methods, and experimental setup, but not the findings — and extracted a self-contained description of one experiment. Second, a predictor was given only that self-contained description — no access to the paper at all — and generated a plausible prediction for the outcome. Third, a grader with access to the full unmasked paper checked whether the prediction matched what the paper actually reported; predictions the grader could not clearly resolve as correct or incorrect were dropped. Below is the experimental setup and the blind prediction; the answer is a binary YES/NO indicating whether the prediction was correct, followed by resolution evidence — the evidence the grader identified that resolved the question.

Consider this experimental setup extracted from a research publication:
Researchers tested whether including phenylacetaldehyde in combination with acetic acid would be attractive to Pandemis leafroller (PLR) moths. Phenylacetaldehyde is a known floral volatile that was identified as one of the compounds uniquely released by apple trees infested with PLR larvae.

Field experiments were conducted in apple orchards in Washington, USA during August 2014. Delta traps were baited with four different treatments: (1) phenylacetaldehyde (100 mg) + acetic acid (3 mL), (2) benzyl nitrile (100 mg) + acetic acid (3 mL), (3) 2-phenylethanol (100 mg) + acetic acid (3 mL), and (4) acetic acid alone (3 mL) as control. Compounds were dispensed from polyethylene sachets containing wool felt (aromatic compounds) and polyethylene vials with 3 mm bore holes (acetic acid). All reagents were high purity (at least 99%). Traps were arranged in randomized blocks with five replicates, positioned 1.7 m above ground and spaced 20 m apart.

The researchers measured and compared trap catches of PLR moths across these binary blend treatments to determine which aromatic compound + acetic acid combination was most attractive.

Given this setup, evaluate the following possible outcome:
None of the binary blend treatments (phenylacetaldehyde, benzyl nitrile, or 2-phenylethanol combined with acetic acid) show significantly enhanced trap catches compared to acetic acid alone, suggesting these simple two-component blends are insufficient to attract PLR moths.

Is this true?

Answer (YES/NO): NO